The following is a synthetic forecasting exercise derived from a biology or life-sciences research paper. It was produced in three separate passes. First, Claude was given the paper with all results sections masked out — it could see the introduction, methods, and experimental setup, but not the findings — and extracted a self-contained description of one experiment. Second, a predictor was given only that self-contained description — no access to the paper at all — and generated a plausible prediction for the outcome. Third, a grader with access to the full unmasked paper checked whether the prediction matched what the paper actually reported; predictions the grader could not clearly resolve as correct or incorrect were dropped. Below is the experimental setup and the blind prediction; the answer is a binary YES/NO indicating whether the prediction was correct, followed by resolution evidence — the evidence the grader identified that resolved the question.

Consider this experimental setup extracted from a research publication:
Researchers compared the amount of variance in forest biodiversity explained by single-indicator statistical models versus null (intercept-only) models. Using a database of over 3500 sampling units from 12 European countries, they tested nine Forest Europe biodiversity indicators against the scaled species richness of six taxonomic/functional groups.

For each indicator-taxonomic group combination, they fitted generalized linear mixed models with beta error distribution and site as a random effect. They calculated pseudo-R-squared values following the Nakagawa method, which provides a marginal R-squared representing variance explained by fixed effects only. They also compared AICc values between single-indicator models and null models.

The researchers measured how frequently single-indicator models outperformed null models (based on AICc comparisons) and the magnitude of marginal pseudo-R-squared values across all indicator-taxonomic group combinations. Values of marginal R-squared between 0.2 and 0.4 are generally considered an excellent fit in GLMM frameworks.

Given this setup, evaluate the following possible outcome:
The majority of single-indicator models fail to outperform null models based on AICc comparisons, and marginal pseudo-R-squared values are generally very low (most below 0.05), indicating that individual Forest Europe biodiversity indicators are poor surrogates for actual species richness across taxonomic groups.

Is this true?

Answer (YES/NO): NO